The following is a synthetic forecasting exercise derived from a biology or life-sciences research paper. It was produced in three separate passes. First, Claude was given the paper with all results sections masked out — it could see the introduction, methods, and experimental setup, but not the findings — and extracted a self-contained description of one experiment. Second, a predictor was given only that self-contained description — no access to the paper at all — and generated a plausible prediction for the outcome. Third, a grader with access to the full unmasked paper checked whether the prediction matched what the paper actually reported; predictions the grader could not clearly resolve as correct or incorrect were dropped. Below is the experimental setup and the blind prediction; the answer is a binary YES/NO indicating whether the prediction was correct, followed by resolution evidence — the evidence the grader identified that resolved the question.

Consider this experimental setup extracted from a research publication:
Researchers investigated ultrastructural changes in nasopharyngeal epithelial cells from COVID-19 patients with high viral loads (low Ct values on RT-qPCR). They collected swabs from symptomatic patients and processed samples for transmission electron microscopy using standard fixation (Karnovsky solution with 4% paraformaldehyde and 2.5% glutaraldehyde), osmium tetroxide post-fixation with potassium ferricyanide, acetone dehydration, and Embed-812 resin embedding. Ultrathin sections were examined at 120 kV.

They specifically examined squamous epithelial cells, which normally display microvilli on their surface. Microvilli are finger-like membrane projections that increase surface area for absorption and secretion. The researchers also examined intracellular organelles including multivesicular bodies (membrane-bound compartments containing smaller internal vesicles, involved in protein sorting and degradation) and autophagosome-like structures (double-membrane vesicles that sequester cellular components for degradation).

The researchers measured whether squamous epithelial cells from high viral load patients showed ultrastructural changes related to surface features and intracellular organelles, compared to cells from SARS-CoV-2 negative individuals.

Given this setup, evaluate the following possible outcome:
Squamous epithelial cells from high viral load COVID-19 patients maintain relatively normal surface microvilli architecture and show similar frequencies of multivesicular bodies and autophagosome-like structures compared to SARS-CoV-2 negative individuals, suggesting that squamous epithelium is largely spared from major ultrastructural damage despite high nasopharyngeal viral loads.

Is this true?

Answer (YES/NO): NO